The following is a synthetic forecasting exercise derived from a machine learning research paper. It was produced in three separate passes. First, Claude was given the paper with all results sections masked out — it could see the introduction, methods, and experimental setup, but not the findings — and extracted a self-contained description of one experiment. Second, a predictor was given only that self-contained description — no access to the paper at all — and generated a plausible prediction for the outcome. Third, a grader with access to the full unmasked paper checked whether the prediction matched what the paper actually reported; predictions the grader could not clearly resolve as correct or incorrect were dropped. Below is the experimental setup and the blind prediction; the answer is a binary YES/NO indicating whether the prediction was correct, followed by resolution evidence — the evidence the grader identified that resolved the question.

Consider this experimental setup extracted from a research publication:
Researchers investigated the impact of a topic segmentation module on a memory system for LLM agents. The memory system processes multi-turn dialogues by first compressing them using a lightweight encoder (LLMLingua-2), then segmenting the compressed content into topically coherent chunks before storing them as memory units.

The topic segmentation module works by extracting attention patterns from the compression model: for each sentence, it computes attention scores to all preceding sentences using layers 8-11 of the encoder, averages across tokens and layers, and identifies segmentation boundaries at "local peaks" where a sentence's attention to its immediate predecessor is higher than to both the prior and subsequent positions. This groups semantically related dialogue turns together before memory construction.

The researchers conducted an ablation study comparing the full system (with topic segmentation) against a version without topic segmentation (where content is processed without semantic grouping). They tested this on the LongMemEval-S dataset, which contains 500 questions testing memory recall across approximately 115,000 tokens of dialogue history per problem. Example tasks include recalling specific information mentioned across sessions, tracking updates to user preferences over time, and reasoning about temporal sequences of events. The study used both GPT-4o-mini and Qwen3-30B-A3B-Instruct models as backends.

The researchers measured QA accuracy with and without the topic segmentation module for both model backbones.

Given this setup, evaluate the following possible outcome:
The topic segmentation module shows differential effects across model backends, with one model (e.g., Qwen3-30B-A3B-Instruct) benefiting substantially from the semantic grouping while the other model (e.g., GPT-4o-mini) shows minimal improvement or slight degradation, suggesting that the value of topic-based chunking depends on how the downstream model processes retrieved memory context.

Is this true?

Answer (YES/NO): NO